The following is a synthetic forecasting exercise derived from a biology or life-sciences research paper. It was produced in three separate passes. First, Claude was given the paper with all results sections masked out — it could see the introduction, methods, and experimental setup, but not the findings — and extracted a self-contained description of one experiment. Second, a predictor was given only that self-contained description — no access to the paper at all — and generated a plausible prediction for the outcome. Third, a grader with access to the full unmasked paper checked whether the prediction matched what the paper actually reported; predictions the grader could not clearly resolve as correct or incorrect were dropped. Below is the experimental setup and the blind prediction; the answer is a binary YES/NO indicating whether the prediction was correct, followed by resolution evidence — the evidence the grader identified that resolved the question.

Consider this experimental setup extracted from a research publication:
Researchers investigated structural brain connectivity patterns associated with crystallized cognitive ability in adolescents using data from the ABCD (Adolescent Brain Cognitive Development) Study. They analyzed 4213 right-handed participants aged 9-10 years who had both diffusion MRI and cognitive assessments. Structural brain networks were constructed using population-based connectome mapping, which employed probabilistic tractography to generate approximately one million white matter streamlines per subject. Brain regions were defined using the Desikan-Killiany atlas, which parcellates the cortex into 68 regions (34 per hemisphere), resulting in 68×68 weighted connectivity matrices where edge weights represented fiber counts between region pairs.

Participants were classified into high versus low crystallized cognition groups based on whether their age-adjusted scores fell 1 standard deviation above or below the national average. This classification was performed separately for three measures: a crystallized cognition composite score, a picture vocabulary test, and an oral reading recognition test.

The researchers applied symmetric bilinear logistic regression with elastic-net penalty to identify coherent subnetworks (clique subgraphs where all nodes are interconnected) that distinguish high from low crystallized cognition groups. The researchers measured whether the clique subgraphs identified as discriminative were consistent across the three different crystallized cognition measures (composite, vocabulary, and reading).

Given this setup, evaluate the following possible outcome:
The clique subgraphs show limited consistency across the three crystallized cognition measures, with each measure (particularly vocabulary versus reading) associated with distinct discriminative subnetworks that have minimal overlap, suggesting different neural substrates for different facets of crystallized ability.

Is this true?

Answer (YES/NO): NO